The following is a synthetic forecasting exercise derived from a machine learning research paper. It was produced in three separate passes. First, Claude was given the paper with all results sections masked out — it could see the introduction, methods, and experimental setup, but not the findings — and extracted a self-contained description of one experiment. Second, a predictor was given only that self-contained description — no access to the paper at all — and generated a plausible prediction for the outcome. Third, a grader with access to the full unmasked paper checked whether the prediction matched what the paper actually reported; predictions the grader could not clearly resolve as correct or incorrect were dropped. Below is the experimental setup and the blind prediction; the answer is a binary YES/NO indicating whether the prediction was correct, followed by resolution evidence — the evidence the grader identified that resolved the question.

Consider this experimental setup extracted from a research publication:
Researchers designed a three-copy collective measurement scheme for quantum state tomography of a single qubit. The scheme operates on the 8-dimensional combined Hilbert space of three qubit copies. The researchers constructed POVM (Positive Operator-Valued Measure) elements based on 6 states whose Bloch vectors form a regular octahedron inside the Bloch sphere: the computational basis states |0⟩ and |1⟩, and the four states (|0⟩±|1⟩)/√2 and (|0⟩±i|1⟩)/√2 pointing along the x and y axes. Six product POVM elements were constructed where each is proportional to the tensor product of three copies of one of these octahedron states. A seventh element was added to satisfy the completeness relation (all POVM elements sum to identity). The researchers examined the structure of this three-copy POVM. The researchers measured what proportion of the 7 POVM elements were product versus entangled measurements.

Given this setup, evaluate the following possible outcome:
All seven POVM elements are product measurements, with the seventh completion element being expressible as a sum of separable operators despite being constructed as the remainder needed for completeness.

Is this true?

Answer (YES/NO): NO